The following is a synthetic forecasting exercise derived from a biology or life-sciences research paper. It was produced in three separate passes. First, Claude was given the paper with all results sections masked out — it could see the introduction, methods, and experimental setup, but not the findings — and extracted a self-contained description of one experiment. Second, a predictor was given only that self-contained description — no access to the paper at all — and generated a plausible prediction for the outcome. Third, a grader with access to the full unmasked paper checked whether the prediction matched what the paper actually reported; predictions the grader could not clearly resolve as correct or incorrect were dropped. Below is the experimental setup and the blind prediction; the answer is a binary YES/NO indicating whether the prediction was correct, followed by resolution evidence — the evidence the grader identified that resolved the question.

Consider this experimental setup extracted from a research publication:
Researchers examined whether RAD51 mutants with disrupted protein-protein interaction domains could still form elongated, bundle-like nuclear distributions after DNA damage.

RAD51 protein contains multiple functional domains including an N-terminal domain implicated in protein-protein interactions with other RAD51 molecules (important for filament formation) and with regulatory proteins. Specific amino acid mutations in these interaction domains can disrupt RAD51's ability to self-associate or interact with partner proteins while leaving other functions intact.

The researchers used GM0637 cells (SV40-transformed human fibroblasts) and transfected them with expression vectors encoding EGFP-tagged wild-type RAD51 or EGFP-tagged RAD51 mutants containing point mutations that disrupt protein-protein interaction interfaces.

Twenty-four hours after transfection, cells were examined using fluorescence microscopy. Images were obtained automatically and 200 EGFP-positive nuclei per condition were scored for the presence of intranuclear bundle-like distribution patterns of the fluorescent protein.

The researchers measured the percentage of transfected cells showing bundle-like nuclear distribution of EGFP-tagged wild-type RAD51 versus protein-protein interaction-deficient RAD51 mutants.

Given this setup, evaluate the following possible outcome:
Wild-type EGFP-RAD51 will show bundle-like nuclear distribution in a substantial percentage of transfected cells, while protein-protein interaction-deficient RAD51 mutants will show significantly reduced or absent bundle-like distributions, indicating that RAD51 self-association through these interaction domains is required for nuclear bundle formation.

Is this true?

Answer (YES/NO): YES